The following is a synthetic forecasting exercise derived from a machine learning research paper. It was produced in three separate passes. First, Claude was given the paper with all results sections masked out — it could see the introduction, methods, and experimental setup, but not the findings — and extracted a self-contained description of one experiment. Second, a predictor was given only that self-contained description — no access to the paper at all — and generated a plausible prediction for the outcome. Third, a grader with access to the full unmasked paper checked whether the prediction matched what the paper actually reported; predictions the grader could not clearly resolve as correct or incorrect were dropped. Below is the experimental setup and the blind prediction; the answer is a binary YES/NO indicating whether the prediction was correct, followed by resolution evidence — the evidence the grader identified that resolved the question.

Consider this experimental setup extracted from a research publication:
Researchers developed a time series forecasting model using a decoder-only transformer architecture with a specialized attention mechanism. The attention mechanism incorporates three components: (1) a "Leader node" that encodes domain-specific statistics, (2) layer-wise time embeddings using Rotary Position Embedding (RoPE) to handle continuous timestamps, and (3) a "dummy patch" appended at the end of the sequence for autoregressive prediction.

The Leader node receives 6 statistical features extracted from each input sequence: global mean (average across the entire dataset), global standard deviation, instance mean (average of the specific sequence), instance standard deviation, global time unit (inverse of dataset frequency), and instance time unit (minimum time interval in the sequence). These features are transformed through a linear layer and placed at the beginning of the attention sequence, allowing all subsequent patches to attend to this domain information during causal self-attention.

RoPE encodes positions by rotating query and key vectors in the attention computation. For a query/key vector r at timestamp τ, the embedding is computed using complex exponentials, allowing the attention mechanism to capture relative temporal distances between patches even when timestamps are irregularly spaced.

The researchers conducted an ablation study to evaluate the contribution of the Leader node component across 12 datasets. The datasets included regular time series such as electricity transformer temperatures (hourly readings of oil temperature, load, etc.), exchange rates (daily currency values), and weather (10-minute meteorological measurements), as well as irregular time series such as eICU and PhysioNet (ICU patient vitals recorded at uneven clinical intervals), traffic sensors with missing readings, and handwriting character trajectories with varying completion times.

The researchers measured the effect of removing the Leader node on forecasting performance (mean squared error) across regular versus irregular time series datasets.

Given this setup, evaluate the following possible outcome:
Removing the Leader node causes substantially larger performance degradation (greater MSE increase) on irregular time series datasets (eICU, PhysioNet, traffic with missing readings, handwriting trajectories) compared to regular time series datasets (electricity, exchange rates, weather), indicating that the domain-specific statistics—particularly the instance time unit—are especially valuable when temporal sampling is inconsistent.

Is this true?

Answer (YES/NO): NO